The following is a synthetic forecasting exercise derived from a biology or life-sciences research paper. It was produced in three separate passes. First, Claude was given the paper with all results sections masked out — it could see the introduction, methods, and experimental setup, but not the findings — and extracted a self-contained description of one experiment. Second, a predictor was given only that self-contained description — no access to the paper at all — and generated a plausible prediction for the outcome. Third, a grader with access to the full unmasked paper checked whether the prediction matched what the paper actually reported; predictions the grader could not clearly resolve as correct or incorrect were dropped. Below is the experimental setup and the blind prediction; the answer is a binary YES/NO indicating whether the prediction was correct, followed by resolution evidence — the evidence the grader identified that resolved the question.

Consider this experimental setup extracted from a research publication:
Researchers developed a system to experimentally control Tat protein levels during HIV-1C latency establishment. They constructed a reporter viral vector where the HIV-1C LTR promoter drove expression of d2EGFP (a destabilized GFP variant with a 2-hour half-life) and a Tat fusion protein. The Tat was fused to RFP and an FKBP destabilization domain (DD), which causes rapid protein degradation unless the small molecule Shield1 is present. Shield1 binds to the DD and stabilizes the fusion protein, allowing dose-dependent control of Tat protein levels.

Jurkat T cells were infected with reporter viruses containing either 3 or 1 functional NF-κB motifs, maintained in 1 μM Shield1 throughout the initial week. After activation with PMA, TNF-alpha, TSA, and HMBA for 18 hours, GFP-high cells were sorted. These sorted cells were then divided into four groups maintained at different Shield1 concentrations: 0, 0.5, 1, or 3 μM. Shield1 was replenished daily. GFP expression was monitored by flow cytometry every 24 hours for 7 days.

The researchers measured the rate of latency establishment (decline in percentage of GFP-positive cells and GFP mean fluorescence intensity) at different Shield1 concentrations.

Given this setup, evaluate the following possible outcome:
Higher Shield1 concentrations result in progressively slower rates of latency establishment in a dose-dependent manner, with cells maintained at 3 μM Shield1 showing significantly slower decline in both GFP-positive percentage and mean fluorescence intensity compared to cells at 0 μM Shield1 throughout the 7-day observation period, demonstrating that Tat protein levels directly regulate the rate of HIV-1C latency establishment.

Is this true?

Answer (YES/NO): NO